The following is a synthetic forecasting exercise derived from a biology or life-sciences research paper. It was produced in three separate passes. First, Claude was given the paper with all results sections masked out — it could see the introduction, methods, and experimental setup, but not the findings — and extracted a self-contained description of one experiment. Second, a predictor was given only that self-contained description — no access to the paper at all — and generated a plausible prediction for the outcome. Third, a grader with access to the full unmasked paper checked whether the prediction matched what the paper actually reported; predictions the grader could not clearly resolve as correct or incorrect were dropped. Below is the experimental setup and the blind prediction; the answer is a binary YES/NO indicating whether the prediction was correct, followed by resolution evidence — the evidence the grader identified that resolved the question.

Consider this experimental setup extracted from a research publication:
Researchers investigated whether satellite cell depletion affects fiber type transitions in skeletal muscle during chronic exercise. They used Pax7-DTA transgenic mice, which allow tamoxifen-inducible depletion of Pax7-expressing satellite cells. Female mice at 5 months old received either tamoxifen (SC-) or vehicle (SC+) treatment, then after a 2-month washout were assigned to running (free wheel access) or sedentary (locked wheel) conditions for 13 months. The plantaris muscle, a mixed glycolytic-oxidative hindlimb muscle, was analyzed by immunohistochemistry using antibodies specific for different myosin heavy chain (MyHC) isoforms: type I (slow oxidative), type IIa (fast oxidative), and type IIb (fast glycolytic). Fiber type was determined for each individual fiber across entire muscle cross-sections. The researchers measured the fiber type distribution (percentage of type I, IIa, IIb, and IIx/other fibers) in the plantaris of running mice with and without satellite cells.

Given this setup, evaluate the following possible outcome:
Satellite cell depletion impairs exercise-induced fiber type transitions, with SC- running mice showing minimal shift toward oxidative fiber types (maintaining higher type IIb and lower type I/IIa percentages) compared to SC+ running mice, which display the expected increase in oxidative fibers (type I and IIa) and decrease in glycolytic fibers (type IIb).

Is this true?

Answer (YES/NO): NO